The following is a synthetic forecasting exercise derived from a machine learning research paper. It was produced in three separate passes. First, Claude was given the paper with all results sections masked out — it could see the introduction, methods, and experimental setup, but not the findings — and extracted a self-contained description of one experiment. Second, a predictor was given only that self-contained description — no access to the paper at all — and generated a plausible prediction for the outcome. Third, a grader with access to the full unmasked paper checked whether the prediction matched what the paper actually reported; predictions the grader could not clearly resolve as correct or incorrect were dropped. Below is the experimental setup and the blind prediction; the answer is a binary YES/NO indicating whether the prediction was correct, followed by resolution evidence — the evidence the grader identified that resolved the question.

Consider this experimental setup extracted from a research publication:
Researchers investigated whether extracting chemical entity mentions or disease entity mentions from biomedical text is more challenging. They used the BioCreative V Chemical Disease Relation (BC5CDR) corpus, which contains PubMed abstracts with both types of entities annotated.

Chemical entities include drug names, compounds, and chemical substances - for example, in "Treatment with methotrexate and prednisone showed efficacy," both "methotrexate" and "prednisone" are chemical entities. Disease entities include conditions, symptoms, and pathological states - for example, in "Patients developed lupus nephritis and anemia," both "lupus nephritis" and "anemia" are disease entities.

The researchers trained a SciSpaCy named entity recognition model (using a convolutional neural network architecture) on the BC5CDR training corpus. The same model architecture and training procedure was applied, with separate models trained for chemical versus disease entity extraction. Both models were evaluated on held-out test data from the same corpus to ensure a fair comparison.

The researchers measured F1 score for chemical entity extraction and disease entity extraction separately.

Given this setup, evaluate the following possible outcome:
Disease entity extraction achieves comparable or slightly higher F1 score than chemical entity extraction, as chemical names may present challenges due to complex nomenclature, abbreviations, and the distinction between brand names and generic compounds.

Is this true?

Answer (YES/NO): NO